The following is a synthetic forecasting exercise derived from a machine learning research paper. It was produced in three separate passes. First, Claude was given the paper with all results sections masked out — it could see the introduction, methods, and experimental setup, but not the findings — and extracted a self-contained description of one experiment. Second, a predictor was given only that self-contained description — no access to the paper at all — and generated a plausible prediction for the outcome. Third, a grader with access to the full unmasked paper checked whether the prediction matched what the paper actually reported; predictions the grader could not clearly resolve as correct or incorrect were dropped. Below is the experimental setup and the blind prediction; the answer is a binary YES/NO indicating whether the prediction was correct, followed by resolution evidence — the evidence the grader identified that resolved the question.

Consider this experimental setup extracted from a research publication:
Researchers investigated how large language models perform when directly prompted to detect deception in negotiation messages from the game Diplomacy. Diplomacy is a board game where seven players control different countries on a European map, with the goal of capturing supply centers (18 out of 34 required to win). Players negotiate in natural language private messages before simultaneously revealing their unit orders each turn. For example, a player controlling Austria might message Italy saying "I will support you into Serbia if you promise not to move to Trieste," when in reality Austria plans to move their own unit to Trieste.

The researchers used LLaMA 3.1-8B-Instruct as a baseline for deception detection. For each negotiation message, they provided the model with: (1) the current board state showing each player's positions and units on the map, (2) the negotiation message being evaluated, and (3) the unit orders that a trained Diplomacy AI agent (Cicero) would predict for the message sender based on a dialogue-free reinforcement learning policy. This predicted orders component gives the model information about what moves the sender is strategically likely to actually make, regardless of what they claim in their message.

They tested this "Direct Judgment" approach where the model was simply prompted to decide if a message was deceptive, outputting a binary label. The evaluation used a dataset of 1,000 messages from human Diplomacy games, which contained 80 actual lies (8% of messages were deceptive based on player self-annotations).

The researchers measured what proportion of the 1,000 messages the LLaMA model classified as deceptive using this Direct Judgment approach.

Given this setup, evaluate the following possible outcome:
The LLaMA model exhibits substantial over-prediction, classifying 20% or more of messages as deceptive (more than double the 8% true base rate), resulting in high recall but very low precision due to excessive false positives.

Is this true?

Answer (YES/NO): YES